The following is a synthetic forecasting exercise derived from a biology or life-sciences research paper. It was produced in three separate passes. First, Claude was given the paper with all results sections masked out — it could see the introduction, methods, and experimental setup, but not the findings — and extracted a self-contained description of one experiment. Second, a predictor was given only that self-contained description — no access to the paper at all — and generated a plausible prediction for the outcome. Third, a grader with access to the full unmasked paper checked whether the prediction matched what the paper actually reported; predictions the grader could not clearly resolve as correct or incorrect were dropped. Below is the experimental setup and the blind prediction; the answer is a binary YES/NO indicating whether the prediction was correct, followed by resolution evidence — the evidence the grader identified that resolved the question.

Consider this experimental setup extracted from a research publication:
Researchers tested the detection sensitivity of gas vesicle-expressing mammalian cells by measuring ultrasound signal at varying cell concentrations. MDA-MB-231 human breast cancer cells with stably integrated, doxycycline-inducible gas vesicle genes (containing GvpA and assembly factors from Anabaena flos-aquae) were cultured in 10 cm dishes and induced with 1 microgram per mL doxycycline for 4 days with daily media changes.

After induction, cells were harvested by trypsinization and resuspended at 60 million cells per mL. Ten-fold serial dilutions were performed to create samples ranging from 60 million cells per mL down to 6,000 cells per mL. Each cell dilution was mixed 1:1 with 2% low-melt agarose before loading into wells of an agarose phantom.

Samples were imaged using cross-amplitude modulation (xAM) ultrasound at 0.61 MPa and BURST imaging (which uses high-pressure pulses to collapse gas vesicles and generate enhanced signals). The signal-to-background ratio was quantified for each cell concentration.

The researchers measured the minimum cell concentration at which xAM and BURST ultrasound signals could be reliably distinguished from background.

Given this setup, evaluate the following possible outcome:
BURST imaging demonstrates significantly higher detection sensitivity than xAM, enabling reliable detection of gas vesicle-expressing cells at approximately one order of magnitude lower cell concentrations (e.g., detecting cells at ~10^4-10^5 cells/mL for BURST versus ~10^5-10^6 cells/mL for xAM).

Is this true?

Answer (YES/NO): YES